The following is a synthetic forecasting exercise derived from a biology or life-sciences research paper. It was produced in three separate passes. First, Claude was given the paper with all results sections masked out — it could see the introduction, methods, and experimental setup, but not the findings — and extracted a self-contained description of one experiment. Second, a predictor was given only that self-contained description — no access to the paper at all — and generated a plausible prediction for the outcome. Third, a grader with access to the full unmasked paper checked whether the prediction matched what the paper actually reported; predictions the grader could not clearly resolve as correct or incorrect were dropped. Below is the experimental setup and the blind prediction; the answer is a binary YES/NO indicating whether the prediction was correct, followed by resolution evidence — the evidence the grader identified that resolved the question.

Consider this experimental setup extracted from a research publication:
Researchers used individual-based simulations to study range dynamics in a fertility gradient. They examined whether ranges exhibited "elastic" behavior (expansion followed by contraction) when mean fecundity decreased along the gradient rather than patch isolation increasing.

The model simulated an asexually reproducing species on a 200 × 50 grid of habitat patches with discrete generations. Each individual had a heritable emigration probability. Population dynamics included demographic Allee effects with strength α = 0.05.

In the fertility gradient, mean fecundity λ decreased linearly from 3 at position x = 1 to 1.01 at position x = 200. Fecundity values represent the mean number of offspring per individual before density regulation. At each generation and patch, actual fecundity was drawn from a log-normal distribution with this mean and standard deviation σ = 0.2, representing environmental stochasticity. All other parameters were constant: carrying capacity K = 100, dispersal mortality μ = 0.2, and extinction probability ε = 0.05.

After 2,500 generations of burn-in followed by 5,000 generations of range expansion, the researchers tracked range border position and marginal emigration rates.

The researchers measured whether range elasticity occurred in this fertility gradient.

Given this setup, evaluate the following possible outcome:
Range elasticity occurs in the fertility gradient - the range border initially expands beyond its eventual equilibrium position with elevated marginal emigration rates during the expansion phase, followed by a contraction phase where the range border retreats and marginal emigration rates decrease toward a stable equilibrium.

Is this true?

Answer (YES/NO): YES